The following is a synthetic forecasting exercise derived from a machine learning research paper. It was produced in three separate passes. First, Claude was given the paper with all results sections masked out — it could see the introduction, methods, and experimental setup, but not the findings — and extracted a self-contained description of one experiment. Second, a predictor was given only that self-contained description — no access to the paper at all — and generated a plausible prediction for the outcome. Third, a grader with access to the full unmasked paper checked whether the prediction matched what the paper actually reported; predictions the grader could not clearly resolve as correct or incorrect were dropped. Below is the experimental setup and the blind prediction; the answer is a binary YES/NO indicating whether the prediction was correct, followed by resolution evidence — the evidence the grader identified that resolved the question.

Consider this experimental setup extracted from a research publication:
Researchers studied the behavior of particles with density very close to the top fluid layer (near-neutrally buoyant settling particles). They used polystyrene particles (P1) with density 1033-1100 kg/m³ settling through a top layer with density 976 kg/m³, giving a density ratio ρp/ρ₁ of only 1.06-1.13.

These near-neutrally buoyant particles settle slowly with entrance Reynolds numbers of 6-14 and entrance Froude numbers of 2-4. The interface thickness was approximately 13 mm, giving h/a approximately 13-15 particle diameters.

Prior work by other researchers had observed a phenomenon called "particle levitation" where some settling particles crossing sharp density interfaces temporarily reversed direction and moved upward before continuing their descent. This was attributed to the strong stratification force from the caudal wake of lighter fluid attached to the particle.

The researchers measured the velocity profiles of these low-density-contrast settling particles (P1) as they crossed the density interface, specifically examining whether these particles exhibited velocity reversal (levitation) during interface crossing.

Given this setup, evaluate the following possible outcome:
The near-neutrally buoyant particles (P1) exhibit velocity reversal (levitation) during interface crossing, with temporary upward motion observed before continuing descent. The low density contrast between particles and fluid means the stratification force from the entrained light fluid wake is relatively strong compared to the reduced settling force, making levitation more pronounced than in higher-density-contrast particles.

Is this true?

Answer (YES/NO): NO